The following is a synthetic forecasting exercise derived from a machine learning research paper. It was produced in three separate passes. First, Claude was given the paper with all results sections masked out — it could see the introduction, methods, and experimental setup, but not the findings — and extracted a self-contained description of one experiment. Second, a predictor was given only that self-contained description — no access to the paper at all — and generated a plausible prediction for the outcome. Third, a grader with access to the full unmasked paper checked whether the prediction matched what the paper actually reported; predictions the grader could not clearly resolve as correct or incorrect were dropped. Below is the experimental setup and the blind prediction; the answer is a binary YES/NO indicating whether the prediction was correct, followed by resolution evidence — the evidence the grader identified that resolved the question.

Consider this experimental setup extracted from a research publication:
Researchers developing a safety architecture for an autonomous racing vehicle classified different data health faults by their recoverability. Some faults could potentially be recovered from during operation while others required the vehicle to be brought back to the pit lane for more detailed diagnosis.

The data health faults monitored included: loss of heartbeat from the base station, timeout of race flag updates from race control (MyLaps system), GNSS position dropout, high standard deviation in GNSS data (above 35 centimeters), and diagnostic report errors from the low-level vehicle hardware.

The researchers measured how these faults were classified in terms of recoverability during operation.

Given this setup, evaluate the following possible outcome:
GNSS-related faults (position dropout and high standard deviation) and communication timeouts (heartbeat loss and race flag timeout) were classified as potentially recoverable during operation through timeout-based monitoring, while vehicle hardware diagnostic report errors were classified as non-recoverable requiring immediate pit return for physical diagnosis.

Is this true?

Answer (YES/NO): YES